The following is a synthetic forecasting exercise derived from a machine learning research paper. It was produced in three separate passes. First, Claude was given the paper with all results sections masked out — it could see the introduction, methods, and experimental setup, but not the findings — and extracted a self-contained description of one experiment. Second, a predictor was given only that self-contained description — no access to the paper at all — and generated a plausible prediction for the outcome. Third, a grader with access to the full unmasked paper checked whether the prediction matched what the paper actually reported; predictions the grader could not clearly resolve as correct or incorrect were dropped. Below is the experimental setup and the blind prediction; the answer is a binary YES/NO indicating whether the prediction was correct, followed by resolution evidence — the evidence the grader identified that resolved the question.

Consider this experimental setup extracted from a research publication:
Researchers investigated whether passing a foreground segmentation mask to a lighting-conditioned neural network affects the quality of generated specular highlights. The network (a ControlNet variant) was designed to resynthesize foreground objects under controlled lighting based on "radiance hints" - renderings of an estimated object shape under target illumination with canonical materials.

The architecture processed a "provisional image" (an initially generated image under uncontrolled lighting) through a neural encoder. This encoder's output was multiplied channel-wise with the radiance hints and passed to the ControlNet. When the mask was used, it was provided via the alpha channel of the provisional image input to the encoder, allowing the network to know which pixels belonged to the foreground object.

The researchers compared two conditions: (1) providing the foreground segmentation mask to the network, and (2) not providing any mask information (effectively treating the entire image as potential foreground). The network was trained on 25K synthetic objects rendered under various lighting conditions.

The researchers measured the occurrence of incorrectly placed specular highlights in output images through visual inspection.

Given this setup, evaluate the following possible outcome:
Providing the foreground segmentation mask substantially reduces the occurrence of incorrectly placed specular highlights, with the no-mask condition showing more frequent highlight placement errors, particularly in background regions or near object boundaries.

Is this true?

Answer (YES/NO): YES